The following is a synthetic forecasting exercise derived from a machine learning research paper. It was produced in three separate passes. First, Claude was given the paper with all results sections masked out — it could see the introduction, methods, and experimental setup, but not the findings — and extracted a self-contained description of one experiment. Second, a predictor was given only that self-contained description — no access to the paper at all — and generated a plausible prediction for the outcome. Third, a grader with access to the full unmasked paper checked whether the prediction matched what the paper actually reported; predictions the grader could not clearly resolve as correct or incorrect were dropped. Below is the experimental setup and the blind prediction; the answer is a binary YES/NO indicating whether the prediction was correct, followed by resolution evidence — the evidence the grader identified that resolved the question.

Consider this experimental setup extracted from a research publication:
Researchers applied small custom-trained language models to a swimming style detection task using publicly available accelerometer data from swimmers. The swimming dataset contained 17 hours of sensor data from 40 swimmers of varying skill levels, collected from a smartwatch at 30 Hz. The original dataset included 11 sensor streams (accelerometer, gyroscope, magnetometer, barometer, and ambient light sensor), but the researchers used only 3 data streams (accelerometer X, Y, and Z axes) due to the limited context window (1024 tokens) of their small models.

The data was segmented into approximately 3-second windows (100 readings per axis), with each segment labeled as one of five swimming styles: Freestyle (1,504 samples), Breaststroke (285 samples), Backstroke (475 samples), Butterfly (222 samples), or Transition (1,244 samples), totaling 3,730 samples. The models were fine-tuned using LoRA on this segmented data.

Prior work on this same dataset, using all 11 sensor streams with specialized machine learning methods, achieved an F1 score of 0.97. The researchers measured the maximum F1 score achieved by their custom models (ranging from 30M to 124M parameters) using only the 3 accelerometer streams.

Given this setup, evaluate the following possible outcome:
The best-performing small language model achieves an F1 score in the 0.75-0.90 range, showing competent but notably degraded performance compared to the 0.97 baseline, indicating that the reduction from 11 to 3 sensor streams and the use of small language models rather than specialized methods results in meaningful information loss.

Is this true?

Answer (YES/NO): YES